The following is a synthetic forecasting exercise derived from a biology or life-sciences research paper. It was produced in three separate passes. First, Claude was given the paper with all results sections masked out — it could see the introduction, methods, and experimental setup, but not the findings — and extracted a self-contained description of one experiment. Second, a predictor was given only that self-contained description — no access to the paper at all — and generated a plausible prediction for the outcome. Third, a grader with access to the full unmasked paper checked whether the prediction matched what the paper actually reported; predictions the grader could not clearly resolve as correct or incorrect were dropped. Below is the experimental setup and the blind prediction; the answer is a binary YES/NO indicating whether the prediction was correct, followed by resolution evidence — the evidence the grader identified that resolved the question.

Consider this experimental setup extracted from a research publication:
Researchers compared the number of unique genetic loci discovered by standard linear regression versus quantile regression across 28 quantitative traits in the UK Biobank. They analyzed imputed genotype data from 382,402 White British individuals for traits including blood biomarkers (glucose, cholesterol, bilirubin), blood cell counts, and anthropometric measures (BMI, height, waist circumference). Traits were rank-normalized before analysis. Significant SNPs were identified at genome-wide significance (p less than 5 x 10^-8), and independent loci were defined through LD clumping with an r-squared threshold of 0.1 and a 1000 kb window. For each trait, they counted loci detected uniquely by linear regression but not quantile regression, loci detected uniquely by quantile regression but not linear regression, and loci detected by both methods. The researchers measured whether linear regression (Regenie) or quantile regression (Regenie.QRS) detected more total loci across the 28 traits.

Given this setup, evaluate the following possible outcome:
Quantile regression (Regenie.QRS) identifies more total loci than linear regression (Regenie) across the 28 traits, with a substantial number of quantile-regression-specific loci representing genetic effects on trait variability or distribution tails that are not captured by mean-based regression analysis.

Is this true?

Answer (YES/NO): NO